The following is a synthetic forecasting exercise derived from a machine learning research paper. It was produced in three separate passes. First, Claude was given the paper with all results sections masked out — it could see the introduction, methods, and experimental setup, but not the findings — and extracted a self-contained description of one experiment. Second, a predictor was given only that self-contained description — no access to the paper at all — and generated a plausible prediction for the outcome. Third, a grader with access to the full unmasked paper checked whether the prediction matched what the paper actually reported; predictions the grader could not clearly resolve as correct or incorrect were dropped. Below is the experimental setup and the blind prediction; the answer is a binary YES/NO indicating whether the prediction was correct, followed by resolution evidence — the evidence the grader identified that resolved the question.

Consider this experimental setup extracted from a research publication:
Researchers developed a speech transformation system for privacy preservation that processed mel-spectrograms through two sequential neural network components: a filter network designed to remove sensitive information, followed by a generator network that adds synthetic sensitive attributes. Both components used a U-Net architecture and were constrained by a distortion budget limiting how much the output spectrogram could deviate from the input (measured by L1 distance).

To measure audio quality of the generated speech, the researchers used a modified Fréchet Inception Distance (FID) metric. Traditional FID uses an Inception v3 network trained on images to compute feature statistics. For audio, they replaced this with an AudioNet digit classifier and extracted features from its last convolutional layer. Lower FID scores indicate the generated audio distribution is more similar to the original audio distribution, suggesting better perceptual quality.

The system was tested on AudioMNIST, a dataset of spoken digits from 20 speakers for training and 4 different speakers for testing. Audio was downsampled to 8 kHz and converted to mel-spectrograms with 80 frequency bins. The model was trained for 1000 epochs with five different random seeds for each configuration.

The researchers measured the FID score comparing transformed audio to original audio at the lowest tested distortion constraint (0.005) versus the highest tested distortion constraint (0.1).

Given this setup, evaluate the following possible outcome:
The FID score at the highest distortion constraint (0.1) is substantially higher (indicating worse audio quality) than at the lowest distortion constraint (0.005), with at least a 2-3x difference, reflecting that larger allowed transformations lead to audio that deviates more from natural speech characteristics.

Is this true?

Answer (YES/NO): YES